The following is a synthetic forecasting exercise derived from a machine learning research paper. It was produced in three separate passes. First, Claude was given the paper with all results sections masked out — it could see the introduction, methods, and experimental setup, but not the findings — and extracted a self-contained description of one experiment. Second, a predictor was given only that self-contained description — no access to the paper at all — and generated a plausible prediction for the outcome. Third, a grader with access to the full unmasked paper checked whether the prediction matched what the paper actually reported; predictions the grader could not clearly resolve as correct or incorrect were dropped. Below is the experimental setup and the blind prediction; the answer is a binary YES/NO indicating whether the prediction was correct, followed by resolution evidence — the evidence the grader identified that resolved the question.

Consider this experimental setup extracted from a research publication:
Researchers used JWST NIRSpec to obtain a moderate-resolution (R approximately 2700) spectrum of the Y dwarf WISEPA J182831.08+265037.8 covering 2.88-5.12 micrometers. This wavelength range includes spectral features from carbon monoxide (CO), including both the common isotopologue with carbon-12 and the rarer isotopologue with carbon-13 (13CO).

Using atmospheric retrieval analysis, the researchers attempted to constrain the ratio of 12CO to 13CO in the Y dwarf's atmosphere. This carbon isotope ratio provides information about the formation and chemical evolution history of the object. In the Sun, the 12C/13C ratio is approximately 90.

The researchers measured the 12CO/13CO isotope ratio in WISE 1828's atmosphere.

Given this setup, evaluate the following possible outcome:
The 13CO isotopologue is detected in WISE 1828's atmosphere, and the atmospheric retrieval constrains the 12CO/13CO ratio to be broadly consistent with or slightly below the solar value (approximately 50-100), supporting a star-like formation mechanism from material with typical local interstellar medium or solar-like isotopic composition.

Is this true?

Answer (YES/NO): NO